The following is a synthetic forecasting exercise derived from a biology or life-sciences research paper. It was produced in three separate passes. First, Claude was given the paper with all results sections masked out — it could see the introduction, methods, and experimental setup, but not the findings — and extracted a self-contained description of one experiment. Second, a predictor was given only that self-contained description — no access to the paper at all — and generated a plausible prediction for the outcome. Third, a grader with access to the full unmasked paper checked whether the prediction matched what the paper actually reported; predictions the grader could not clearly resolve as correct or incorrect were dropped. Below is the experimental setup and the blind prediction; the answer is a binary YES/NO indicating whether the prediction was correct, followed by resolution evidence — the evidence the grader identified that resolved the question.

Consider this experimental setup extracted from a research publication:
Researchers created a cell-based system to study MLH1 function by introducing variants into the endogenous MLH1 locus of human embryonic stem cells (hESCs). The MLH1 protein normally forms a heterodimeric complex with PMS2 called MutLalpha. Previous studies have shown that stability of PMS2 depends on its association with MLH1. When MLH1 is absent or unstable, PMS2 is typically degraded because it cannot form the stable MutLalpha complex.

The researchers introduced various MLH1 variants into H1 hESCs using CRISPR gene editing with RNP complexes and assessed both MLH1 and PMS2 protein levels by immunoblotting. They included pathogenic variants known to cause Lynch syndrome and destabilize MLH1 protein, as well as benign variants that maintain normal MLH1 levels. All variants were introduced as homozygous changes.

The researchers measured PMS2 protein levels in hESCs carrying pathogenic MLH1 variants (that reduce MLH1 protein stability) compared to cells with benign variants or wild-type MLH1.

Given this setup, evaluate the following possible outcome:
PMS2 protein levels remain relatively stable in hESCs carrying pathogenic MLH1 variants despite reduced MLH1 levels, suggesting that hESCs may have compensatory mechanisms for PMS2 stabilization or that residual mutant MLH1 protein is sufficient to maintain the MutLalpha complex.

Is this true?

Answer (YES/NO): NO